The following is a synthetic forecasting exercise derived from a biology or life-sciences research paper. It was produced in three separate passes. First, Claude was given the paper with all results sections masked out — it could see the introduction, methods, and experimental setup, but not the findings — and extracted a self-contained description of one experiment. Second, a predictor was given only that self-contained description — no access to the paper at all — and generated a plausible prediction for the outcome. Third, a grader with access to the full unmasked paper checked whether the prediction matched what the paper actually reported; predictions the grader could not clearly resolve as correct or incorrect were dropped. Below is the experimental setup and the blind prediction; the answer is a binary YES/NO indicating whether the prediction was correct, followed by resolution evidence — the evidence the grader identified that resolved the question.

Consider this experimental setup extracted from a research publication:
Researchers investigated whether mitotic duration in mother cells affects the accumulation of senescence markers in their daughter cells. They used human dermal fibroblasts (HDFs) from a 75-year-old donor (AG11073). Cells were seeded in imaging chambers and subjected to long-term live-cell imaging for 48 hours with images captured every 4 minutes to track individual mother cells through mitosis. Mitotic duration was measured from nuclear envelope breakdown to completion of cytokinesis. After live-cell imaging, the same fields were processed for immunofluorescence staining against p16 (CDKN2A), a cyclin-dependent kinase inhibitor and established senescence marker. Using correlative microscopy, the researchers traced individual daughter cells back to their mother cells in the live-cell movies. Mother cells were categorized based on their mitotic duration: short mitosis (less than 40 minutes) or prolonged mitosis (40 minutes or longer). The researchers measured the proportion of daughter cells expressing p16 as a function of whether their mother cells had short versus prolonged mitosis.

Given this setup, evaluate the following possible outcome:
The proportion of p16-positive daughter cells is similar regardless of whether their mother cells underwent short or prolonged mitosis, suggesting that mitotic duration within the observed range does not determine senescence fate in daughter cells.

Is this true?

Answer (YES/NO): NO